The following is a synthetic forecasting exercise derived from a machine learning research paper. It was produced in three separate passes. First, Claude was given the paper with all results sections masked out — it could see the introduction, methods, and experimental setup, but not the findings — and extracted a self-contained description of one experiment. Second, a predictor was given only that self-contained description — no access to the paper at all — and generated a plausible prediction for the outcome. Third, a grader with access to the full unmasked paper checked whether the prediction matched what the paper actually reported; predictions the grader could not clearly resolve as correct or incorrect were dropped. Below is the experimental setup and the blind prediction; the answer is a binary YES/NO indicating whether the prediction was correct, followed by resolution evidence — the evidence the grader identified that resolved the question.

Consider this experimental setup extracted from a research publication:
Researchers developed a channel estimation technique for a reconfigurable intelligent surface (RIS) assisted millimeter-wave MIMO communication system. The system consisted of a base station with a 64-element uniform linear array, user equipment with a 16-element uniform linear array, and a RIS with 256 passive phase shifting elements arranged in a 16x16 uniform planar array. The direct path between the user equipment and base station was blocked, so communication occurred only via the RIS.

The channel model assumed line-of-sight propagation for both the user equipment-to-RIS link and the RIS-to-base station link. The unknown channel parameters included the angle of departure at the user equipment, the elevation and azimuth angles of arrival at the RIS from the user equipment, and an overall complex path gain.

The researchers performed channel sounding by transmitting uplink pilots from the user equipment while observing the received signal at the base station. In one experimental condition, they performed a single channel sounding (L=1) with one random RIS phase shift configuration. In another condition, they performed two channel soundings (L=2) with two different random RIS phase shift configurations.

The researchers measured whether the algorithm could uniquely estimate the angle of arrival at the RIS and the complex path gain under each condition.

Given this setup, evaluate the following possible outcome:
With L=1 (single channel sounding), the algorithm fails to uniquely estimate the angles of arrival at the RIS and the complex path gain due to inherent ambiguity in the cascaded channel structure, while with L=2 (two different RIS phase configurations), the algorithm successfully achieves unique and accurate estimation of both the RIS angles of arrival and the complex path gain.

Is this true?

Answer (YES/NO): YES